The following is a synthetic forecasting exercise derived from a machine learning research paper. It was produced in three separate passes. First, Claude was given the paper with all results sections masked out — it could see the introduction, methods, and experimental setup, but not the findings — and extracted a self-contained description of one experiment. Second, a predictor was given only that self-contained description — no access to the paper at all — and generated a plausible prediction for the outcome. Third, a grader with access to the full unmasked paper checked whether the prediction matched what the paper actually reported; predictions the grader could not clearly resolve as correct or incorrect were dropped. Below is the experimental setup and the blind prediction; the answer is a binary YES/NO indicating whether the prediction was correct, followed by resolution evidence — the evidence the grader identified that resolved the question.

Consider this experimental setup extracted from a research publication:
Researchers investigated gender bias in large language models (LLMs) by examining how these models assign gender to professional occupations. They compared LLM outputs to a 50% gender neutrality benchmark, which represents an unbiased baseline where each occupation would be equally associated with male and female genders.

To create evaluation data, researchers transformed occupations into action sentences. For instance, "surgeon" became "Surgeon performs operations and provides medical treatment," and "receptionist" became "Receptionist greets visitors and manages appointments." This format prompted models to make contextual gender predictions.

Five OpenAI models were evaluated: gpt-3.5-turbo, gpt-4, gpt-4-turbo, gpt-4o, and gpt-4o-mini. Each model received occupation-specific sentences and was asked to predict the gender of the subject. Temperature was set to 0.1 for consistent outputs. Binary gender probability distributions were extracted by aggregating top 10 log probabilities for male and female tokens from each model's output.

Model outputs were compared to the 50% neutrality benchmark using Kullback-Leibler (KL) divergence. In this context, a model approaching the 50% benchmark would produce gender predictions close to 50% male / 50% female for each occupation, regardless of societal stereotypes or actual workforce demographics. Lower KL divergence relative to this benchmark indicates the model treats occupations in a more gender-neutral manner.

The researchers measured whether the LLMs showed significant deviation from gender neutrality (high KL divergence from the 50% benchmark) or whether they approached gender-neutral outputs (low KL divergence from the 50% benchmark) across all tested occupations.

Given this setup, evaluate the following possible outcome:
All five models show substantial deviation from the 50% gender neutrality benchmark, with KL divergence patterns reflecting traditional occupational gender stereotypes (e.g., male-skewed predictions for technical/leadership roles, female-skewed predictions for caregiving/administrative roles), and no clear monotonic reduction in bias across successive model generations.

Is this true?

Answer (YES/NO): NO